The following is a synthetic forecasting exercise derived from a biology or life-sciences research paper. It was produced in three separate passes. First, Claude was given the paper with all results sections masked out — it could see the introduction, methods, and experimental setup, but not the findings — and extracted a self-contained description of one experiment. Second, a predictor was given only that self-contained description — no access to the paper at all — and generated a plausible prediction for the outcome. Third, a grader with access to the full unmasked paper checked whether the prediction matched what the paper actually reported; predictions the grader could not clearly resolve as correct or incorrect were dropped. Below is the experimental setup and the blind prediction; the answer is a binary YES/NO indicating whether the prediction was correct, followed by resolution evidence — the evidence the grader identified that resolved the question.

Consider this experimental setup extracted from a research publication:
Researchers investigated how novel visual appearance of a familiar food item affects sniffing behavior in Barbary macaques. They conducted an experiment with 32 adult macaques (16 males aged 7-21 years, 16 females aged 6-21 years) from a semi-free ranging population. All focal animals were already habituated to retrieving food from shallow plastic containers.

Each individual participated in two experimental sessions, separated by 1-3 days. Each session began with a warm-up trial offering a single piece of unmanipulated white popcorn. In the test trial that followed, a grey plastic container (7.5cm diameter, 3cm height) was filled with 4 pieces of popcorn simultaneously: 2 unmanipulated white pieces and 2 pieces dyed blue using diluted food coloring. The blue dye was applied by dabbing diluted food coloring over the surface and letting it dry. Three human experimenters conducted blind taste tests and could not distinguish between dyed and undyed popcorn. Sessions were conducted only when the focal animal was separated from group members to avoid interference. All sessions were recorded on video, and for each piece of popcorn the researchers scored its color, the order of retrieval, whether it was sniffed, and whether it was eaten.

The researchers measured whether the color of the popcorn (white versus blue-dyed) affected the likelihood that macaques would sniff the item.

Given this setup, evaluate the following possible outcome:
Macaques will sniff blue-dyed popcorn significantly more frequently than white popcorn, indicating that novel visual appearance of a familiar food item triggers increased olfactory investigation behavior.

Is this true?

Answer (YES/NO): YES